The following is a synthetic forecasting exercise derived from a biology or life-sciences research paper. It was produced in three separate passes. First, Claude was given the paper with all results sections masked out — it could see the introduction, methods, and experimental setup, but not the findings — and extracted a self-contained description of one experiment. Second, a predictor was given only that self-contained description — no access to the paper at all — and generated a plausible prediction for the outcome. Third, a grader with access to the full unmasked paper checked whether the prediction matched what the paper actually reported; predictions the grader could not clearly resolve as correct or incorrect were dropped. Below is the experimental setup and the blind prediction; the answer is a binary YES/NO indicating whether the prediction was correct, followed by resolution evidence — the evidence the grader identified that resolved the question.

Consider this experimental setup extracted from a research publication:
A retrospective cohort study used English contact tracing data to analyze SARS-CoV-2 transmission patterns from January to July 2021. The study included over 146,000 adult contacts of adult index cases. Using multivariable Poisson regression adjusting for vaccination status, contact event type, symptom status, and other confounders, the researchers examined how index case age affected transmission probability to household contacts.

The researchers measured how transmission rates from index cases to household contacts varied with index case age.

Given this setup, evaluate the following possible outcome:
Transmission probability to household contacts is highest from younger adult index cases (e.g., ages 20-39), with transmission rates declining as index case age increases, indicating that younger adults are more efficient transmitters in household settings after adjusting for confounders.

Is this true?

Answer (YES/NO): NO